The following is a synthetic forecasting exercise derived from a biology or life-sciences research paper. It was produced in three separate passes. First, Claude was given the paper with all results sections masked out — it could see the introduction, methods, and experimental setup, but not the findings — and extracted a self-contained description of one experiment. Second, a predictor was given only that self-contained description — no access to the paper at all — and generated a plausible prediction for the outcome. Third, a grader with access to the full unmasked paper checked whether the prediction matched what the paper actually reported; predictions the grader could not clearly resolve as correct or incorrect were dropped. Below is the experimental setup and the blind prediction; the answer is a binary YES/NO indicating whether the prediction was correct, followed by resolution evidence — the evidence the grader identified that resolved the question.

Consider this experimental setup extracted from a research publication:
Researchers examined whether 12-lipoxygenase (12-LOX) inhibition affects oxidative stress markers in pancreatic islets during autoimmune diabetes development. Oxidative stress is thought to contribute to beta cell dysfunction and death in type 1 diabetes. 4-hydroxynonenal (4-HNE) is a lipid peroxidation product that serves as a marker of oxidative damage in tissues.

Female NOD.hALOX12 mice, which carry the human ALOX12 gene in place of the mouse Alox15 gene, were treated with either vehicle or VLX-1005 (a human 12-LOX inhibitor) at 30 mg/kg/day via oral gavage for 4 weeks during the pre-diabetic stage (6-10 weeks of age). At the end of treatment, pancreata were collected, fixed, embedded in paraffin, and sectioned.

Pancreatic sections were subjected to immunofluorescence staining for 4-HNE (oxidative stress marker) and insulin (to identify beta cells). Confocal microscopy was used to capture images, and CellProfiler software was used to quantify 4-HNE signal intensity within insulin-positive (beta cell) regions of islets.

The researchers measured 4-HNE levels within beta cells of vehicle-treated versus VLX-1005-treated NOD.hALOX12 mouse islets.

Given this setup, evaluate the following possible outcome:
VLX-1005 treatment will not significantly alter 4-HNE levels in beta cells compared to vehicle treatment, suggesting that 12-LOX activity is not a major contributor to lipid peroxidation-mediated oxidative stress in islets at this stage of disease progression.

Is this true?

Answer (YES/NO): NO